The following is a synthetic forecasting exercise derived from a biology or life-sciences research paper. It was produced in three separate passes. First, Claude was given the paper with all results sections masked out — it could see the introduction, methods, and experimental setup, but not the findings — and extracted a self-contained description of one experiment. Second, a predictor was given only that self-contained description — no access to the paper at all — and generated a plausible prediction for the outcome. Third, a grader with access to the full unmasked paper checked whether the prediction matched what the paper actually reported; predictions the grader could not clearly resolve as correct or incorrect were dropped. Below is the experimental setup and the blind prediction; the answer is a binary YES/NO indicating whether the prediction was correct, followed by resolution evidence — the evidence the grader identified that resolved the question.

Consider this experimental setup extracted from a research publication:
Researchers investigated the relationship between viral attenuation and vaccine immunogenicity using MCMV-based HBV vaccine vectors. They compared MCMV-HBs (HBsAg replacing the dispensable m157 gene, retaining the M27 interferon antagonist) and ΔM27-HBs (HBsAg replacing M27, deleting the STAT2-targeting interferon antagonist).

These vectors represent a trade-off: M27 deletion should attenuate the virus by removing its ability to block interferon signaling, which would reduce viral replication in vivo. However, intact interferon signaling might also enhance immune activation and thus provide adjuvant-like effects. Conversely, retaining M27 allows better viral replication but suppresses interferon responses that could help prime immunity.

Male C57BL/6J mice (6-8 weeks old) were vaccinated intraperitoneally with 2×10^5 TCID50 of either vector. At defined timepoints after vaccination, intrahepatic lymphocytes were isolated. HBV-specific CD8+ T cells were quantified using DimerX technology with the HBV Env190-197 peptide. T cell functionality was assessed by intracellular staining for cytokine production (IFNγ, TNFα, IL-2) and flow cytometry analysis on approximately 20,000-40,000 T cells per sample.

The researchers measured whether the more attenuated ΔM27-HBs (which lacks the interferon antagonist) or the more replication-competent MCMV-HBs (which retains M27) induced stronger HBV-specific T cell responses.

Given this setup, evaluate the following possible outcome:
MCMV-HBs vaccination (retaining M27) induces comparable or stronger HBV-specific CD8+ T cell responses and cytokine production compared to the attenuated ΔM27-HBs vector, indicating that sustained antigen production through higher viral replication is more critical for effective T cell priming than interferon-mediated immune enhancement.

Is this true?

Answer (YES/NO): NO